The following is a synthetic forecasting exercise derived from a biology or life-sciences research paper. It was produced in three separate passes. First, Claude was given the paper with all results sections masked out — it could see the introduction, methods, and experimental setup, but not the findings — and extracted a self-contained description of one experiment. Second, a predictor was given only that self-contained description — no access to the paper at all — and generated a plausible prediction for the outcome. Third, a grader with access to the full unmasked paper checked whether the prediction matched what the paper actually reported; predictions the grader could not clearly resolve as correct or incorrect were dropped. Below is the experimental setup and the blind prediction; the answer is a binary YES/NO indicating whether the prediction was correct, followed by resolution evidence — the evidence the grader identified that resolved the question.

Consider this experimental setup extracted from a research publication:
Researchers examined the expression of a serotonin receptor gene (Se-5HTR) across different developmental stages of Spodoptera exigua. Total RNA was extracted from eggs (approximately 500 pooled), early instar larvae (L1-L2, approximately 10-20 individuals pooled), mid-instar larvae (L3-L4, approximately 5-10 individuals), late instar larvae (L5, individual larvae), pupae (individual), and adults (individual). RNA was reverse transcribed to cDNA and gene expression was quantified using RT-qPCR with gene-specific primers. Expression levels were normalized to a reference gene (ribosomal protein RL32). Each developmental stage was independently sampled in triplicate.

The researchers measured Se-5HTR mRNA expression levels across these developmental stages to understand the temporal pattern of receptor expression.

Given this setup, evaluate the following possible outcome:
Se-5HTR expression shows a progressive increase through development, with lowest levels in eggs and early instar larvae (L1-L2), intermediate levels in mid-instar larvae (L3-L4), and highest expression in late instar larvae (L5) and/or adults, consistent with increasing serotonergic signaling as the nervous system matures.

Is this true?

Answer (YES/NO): NO